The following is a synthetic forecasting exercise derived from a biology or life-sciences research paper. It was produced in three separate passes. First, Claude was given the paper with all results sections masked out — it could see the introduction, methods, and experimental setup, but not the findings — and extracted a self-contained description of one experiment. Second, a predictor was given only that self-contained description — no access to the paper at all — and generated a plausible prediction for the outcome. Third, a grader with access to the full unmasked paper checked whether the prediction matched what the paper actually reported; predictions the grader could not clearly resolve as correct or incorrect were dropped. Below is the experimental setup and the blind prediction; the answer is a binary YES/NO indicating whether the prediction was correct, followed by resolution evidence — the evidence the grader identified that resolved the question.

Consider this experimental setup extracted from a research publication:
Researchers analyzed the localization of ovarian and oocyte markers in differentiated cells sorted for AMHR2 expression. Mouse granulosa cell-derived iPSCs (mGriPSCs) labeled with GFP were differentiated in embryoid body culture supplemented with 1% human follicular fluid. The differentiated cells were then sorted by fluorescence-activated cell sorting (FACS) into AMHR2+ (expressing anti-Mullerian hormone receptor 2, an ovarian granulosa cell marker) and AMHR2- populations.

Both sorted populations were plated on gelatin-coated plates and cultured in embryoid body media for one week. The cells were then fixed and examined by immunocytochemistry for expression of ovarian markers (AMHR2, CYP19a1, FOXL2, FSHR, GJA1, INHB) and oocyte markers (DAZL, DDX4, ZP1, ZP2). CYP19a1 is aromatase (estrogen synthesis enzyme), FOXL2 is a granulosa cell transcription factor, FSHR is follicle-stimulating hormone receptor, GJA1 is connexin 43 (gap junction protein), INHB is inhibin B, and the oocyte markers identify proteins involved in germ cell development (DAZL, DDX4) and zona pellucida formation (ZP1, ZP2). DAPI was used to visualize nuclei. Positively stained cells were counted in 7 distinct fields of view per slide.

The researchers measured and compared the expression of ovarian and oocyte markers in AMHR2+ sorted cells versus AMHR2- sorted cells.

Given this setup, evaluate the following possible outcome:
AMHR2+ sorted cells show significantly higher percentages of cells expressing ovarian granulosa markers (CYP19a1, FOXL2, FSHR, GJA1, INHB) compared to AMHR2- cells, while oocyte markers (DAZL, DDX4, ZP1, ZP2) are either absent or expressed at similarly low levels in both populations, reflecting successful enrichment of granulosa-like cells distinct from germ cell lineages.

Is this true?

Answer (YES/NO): NO